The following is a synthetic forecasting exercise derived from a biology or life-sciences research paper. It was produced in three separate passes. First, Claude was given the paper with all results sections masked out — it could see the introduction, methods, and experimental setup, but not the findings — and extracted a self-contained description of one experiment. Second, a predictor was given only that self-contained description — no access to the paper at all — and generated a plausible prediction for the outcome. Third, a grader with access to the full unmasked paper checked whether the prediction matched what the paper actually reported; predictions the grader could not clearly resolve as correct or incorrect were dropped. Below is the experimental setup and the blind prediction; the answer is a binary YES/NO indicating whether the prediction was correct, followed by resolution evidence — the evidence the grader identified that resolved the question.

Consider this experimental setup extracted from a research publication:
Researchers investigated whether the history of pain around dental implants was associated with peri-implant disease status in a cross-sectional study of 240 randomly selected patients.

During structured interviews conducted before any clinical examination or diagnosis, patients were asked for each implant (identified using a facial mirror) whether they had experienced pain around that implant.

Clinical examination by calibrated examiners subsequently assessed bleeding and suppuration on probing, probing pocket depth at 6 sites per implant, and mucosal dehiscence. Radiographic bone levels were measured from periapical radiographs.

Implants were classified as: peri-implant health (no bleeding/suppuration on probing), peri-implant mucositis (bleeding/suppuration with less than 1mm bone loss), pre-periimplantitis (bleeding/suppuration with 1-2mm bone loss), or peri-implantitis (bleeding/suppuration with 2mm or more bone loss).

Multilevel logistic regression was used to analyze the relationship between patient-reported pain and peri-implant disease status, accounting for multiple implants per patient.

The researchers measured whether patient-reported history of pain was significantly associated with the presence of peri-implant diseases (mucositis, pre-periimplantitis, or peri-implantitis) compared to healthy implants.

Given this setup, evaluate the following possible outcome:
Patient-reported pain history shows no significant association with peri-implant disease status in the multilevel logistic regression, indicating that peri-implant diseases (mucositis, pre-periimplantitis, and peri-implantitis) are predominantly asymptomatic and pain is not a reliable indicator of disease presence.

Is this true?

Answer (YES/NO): YES